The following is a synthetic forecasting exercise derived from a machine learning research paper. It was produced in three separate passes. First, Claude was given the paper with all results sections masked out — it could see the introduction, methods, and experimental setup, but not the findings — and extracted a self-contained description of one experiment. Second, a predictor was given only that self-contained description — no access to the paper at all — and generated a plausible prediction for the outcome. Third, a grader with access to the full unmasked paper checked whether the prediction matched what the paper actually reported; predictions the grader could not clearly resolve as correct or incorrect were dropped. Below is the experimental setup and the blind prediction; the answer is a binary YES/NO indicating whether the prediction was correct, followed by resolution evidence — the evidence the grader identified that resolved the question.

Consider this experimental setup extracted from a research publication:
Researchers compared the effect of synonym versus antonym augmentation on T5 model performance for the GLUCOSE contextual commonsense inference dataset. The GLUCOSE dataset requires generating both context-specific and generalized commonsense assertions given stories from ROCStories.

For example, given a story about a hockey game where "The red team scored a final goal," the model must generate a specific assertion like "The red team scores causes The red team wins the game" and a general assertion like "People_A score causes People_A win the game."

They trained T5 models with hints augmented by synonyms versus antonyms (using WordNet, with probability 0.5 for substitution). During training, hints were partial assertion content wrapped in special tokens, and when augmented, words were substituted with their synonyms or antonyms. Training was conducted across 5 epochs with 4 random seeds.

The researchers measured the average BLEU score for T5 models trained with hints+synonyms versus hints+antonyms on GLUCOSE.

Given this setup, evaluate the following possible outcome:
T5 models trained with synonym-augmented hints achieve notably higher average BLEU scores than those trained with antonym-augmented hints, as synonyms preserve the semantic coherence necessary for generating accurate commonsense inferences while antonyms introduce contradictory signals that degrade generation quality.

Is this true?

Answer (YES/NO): NO